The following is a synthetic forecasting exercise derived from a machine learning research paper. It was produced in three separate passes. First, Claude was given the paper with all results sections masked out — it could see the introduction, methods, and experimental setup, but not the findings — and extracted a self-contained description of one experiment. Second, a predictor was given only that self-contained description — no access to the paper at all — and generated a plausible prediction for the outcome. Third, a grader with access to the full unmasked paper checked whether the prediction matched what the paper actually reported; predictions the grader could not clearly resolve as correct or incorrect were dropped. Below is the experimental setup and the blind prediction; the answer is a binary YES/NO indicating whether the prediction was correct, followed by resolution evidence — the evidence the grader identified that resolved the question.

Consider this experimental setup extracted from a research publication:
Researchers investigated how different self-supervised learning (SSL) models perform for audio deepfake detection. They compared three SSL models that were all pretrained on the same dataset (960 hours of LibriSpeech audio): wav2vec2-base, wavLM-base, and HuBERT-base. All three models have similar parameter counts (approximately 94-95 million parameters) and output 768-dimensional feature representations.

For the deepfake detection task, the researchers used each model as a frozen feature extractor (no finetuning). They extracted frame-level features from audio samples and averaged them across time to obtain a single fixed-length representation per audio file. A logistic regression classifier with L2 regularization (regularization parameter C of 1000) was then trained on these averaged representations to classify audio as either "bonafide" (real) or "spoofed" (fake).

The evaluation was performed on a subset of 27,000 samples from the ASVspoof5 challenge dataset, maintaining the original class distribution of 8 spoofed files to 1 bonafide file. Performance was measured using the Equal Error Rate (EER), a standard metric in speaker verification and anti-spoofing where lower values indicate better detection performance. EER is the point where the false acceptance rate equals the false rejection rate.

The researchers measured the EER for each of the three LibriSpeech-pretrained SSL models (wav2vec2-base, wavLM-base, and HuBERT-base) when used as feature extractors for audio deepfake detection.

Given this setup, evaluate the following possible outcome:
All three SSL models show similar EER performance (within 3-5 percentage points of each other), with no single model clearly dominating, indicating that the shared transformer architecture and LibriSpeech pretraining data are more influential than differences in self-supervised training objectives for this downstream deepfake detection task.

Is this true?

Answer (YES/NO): NO